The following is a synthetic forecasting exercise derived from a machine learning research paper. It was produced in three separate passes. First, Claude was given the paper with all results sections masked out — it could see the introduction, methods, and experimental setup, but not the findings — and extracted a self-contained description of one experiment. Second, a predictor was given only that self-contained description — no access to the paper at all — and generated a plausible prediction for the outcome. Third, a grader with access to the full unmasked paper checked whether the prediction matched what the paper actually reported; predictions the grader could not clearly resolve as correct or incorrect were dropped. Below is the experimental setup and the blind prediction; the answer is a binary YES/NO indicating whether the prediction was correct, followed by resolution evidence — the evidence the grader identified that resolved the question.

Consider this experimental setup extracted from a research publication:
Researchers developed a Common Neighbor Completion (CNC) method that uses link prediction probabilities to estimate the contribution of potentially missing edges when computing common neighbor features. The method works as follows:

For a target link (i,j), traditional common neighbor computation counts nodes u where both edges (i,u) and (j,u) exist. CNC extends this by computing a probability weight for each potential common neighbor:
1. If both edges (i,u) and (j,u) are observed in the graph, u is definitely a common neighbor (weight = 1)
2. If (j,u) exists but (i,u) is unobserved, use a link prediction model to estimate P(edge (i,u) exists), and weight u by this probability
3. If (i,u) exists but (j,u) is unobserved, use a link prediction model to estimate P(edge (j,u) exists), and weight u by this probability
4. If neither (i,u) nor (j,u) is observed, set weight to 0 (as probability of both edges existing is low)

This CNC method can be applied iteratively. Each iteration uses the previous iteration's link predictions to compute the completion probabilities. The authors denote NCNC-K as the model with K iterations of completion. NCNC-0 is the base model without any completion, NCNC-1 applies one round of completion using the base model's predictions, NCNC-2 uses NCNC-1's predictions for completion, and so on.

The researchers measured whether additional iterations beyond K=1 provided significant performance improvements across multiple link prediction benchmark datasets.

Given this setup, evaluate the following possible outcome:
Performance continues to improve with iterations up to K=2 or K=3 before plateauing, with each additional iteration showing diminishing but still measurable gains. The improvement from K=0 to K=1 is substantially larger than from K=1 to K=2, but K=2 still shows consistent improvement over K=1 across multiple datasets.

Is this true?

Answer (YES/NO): NO